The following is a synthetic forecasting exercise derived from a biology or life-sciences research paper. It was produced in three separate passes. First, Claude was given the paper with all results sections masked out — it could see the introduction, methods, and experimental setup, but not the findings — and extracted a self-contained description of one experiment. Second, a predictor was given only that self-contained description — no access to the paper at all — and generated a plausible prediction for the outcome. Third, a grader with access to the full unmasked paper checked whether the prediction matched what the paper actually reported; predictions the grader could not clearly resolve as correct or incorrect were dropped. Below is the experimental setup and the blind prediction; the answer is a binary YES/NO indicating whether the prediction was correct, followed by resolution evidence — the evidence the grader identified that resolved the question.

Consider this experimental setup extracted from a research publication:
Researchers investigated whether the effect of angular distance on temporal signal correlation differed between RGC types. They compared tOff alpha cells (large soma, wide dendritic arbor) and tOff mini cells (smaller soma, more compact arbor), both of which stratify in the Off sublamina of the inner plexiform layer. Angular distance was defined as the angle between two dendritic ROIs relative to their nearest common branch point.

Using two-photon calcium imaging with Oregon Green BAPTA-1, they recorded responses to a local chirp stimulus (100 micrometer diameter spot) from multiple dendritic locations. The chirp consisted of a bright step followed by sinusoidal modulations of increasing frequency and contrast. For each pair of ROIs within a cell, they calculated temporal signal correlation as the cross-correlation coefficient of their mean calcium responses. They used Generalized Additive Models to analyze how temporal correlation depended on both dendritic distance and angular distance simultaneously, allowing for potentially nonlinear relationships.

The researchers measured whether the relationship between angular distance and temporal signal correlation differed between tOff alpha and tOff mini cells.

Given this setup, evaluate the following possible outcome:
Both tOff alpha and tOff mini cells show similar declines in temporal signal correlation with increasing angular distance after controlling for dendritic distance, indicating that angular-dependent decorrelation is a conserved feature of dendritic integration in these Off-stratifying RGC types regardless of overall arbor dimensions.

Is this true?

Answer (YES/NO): NO